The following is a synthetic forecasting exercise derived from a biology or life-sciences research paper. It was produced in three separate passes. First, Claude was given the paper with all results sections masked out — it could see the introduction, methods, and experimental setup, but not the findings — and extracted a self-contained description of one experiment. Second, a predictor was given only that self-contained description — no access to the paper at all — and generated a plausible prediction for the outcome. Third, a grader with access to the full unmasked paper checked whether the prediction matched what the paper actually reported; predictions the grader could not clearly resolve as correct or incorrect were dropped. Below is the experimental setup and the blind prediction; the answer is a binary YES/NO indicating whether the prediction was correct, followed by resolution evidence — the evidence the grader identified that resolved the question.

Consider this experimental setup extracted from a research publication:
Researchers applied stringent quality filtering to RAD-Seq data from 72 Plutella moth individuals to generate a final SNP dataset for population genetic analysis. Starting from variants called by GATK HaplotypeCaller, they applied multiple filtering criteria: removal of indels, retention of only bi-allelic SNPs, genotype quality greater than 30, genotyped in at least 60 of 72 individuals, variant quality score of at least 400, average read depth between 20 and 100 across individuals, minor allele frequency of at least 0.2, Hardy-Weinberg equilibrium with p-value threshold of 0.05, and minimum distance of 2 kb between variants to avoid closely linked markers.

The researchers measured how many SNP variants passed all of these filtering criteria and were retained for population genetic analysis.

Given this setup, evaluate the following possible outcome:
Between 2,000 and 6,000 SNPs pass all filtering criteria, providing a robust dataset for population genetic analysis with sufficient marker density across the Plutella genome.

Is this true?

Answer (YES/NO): NO